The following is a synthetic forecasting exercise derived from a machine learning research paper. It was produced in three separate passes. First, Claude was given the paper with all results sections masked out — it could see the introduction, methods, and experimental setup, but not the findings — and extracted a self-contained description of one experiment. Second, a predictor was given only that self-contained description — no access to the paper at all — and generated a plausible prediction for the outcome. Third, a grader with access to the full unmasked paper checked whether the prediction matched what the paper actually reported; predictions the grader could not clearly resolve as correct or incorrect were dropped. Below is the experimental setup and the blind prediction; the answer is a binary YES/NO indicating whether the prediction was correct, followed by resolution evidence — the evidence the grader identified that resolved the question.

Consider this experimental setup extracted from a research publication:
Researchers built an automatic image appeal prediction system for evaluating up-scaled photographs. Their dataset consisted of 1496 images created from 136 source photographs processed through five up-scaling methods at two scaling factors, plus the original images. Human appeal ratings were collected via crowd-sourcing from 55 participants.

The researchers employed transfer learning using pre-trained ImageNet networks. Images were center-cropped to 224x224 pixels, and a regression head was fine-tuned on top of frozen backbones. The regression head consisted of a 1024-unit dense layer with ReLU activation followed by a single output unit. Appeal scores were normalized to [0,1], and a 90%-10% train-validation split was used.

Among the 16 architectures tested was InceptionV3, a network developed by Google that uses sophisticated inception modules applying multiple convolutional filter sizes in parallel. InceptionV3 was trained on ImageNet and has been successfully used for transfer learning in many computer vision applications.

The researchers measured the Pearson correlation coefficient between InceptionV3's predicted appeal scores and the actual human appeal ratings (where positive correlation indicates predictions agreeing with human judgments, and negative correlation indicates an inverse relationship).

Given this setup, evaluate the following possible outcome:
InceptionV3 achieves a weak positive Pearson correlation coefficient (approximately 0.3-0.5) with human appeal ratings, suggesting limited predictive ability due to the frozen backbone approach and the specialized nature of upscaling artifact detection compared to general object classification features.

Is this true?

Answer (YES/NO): NO